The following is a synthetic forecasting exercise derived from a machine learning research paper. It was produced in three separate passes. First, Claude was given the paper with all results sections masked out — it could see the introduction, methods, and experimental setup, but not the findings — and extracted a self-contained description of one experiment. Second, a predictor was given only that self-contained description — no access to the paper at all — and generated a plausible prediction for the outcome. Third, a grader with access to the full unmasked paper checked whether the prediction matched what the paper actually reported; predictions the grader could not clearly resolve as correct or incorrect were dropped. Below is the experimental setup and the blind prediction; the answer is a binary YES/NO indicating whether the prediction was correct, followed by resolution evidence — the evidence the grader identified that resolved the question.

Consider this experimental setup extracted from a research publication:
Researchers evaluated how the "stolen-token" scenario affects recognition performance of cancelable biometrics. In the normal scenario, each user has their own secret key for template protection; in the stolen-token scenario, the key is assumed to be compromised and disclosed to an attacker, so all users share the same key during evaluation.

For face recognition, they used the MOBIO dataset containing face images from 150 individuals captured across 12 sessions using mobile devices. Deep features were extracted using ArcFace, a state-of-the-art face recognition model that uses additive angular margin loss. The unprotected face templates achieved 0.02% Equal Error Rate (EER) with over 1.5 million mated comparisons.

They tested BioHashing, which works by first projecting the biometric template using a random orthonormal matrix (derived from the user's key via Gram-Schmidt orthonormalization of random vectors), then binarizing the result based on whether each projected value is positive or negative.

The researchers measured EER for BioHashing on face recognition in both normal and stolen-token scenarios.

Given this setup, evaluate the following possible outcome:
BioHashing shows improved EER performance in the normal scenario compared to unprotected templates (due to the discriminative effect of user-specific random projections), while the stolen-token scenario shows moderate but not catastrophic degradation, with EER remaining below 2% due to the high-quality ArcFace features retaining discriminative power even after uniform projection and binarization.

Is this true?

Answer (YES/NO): NO